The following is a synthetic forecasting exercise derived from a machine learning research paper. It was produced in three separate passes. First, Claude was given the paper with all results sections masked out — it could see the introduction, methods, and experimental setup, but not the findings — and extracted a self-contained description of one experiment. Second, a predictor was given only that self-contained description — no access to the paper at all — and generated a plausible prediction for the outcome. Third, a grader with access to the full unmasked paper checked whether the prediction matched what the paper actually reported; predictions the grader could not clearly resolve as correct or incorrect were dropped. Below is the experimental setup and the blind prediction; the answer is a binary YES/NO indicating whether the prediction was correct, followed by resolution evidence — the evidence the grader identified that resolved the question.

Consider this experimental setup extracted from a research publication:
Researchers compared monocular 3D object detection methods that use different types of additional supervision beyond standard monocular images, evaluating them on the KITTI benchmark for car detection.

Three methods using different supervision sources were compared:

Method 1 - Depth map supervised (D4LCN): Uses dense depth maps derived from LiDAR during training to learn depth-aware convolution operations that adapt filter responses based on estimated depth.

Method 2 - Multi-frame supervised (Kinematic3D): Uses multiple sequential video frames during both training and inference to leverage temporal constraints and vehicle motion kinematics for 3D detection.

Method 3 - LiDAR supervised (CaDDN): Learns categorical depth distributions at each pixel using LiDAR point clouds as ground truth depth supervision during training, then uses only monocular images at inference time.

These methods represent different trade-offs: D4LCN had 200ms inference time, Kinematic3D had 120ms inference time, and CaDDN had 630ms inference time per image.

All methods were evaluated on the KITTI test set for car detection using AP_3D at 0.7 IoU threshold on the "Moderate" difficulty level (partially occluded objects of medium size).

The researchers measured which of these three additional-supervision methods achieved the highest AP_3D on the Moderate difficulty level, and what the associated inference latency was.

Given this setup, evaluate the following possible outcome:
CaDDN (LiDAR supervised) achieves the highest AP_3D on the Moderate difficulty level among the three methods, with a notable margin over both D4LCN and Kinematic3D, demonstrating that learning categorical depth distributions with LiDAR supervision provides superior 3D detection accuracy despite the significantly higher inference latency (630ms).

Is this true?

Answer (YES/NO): YES